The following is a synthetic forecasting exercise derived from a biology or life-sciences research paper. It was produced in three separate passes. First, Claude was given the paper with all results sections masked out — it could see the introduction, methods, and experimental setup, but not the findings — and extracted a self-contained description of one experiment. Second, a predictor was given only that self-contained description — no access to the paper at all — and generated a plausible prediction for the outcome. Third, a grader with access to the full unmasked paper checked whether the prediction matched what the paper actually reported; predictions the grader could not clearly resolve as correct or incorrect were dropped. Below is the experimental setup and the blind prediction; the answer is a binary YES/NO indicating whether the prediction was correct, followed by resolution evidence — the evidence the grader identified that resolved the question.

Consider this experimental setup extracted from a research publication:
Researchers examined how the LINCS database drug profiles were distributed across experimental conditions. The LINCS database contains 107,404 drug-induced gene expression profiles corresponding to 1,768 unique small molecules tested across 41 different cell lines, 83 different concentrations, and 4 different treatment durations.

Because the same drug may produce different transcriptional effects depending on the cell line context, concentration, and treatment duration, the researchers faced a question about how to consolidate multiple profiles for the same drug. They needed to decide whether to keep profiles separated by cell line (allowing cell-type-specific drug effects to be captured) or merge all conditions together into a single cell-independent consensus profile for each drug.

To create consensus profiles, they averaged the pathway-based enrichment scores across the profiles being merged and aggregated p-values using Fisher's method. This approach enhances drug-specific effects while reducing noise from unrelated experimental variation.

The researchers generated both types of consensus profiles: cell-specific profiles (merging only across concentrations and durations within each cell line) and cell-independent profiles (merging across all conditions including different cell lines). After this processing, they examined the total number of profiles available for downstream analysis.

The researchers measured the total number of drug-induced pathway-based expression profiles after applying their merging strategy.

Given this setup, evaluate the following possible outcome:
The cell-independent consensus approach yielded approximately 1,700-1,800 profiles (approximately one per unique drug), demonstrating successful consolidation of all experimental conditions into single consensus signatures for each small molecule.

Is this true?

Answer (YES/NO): YES